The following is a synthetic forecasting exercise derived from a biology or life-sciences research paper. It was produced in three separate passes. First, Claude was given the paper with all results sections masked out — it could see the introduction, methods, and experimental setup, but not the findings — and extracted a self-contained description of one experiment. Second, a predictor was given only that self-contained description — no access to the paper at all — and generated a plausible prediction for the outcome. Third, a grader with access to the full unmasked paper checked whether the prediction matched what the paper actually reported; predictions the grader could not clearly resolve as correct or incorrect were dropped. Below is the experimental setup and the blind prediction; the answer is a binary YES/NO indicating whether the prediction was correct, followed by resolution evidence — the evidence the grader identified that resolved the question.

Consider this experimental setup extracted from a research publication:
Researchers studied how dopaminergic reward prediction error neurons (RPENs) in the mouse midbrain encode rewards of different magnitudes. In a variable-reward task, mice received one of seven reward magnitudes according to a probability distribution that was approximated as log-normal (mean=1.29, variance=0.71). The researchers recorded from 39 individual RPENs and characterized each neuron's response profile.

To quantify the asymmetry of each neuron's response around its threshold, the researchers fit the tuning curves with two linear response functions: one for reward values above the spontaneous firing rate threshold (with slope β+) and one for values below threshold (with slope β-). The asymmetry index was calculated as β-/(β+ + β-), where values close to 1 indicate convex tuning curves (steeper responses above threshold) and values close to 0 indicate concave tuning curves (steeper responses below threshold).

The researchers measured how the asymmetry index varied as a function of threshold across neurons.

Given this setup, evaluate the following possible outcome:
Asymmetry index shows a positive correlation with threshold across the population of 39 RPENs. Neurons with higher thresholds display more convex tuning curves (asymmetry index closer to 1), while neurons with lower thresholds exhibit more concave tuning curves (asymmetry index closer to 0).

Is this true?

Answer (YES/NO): NO